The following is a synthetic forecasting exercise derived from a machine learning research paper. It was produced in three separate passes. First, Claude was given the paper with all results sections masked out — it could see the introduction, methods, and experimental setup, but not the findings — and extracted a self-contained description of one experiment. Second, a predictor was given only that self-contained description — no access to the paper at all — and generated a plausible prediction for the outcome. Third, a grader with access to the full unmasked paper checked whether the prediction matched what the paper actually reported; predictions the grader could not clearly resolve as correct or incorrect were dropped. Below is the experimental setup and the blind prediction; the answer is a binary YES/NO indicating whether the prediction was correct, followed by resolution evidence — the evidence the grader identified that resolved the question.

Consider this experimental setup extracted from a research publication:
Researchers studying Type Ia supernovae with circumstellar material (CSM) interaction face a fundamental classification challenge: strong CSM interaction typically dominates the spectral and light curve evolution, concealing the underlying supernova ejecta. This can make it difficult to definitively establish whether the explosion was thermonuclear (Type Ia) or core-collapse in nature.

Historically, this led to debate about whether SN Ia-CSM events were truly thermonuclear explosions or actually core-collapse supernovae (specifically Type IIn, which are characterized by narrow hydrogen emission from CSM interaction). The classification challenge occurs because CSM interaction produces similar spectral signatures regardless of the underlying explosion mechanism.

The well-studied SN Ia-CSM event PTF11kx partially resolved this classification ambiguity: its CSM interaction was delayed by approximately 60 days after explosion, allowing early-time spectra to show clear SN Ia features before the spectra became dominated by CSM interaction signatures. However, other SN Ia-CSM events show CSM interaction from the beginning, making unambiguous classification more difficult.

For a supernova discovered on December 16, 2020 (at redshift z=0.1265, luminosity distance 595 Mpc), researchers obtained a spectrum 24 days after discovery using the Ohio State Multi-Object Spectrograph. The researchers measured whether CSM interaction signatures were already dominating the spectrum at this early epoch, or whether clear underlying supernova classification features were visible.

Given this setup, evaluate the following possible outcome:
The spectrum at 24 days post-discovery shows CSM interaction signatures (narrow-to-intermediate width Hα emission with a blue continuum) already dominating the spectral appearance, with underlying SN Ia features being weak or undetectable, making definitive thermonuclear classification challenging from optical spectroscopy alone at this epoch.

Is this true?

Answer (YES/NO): NO